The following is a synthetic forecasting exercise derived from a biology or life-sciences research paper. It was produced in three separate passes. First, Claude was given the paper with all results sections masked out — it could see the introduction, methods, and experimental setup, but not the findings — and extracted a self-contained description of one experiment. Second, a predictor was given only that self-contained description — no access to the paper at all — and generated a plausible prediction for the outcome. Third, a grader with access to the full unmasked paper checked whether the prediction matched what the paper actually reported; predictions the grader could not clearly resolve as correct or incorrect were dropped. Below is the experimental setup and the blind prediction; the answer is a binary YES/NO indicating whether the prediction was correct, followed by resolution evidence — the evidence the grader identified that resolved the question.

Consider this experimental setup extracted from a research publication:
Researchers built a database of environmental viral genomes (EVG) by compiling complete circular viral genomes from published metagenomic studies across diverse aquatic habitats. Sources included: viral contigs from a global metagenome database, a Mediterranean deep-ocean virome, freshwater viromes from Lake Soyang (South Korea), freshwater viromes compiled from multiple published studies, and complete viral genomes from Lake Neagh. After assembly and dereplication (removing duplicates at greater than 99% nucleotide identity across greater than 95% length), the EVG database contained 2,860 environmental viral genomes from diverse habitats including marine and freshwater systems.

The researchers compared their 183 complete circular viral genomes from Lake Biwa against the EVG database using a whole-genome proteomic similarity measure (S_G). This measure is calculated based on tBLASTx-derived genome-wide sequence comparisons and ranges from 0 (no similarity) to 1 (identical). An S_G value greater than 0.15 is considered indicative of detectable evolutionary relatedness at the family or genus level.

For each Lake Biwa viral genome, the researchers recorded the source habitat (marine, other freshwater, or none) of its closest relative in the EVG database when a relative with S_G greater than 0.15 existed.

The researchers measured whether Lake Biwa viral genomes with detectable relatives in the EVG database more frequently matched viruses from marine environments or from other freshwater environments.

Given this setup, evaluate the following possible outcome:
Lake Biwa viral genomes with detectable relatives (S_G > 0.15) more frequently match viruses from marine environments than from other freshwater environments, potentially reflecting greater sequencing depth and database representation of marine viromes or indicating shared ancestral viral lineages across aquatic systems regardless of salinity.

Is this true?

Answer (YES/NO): NO